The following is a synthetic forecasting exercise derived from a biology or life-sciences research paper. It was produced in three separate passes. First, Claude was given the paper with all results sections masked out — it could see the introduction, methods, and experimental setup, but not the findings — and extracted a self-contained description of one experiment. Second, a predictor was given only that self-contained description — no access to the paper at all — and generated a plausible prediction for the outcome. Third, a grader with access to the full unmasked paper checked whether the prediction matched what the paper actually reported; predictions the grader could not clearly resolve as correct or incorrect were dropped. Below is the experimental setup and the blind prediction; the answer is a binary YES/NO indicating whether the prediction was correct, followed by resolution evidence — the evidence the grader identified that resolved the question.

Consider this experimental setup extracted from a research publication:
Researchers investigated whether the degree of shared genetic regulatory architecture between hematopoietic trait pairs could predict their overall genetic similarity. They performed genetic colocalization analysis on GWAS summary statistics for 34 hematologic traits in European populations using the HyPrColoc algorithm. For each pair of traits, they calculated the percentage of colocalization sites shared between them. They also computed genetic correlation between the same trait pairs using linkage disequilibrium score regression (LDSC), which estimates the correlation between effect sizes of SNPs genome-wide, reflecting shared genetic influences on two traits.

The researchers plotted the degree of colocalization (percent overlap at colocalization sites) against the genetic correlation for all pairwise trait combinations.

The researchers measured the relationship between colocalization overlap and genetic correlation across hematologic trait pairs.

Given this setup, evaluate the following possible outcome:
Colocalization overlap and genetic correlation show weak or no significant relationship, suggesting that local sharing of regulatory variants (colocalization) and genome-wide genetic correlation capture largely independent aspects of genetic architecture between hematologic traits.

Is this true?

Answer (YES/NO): NO